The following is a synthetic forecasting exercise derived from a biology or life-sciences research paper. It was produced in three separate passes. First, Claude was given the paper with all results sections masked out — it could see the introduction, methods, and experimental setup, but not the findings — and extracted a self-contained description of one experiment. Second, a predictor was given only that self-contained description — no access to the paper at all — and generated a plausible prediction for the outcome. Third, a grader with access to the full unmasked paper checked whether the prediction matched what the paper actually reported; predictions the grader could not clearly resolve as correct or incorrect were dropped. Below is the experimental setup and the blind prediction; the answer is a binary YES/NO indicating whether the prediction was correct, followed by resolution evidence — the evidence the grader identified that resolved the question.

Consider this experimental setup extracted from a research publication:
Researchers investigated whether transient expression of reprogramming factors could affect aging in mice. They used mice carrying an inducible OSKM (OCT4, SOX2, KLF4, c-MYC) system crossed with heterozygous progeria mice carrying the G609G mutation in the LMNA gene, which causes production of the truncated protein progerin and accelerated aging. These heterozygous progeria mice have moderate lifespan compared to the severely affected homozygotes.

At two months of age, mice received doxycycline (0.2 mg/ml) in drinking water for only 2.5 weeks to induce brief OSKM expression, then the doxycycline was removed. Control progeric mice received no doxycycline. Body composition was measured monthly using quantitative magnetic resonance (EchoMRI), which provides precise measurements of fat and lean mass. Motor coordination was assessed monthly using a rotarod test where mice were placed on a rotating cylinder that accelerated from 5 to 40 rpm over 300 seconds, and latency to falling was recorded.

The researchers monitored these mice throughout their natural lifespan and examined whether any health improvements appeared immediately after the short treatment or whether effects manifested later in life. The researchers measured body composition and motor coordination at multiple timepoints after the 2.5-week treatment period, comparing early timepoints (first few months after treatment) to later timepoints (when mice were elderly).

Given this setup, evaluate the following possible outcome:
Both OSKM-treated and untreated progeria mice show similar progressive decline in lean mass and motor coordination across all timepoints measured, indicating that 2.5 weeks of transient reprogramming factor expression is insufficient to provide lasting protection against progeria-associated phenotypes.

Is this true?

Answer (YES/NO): NO